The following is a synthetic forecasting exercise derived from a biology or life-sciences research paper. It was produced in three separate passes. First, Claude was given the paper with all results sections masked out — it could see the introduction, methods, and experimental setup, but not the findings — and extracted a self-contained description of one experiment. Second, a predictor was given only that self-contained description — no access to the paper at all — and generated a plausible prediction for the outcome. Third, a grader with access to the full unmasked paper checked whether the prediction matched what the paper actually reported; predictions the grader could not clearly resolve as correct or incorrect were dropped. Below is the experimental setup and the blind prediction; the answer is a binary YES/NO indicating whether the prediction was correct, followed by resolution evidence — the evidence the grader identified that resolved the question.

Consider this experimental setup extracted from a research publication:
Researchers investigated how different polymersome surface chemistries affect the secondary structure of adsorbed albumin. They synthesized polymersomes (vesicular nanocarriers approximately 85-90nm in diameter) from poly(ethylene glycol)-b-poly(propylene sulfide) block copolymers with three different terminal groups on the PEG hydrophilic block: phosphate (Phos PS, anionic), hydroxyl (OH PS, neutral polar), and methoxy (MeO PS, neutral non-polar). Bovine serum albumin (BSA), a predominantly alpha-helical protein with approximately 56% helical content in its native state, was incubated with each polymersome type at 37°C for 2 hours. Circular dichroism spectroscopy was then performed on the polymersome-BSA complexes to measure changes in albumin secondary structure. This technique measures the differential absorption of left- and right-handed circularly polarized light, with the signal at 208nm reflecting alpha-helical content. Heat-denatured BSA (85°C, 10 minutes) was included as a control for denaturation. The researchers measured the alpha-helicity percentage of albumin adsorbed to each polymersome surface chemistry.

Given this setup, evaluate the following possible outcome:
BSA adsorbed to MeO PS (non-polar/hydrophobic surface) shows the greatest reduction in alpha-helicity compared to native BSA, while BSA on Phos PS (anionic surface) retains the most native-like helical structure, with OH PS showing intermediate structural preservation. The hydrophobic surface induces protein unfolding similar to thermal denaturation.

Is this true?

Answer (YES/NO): NO